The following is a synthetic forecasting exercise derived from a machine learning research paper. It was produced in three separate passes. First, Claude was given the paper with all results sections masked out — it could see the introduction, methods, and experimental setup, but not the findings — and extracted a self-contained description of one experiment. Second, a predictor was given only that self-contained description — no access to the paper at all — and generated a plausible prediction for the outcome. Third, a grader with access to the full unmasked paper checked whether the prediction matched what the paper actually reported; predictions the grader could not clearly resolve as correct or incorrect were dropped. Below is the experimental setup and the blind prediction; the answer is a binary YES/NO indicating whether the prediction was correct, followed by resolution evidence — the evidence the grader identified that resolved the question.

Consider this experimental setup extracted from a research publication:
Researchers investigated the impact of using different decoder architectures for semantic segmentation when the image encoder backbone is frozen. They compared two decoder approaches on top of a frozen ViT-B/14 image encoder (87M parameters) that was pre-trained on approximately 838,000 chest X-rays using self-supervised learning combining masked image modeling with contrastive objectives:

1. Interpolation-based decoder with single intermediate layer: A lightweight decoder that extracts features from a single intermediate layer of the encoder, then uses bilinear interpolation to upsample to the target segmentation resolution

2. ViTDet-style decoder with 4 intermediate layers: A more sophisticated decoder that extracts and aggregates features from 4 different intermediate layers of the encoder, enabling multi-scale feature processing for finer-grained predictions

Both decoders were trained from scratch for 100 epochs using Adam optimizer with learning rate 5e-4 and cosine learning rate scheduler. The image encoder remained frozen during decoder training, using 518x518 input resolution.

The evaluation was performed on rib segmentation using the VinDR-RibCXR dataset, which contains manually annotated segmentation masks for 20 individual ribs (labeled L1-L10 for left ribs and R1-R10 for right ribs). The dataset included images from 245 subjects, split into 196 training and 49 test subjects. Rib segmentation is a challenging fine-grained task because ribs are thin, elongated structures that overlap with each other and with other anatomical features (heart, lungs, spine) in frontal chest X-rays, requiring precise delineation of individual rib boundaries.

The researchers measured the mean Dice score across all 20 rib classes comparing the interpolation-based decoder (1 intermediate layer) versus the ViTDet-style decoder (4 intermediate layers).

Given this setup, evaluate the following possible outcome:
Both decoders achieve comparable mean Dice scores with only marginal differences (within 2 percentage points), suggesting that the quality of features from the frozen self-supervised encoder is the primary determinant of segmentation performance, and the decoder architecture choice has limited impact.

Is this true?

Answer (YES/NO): NO